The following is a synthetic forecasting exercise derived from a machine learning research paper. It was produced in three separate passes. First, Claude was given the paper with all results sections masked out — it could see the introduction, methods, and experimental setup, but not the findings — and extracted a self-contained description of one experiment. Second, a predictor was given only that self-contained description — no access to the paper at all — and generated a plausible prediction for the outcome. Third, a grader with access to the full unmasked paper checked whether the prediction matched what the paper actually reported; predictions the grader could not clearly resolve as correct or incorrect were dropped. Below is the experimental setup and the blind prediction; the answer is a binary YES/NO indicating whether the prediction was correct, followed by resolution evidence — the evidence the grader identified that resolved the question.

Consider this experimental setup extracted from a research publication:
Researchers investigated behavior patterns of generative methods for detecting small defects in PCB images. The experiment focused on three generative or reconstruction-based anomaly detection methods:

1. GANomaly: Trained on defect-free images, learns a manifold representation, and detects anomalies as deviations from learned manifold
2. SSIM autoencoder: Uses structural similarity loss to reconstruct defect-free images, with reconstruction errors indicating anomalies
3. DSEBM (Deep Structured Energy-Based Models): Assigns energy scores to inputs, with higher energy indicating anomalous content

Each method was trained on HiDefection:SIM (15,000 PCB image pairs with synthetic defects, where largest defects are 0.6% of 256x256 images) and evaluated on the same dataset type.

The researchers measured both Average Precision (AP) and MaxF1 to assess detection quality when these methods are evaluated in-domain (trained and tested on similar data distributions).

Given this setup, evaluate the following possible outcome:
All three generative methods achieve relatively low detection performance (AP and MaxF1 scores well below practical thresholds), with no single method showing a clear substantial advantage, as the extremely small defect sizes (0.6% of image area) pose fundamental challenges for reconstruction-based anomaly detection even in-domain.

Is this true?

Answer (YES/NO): NO